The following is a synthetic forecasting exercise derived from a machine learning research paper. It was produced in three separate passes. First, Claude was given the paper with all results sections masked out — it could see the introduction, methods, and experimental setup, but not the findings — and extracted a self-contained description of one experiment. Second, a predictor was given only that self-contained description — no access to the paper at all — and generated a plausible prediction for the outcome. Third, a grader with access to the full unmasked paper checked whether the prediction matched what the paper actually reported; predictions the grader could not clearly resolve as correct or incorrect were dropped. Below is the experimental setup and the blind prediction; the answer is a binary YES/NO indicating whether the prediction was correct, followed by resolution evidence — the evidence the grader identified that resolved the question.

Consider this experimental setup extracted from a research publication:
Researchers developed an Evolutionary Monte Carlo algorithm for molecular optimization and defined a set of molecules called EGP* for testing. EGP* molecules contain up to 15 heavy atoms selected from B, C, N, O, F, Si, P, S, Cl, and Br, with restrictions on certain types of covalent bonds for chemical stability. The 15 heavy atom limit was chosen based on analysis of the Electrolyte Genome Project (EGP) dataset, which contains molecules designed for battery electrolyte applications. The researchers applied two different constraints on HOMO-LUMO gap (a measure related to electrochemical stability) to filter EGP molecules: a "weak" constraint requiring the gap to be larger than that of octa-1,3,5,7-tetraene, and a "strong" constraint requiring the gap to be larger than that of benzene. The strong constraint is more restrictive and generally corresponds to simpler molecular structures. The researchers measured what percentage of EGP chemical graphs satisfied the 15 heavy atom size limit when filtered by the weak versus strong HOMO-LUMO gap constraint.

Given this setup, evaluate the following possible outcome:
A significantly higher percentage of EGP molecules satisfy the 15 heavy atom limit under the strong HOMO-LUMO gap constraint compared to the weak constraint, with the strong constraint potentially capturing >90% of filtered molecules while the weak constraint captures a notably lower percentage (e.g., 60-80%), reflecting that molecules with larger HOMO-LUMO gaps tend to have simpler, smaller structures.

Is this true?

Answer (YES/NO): NO